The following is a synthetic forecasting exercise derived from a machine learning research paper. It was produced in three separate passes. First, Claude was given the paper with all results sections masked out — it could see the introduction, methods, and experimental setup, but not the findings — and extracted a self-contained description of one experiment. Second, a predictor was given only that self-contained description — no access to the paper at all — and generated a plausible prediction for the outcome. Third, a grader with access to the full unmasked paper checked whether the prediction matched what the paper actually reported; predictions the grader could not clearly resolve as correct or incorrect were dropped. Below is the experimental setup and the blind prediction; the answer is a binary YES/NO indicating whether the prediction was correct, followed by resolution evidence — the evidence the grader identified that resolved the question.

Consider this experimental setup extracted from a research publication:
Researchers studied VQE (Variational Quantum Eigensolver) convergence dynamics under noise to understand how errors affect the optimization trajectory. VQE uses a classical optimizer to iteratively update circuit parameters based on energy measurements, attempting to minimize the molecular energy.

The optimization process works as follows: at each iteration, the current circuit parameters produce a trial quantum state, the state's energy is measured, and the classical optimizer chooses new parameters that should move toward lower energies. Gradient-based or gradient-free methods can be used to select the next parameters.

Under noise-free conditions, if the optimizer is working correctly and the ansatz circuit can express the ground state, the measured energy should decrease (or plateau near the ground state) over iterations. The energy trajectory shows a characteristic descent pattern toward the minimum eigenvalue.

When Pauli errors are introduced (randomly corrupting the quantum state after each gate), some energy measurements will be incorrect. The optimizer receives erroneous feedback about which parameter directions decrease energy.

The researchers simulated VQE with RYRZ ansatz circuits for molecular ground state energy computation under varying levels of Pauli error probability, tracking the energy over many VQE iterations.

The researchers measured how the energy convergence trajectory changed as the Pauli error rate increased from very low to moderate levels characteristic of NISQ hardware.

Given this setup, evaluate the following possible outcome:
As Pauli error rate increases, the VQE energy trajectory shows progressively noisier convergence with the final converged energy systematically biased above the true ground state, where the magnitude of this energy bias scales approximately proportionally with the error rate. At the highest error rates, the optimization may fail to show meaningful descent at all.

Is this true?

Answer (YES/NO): NO